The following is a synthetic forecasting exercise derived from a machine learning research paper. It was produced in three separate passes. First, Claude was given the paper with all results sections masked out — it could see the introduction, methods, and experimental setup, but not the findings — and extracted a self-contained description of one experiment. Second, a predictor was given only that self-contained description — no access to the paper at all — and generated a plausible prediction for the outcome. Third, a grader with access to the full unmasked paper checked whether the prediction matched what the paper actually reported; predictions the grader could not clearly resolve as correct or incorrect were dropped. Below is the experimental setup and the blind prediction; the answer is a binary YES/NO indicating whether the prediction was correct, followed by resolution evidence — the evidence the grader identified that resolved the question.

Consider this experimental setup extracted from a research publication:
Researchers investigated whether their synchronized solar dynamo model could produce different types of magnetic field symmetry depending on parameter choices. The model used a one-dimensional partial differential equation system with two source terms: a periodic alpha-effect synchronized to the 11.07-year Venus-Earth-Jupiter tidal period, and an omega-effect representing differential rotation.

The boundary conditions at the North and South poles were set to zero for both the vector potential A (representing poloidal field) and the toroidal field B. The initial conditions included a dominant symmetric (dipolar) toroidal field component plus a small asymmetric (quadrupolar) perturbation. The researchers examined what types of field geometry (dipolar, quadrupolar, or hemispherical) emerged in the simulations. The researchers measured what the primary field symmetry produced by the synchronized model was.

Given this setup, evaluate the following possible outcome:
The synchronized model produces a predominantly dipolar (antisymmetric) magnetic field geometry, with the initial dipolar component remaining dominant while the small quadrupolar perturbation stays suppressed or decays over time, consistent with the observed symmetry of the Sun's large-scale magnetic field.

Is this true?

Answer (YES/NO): YES